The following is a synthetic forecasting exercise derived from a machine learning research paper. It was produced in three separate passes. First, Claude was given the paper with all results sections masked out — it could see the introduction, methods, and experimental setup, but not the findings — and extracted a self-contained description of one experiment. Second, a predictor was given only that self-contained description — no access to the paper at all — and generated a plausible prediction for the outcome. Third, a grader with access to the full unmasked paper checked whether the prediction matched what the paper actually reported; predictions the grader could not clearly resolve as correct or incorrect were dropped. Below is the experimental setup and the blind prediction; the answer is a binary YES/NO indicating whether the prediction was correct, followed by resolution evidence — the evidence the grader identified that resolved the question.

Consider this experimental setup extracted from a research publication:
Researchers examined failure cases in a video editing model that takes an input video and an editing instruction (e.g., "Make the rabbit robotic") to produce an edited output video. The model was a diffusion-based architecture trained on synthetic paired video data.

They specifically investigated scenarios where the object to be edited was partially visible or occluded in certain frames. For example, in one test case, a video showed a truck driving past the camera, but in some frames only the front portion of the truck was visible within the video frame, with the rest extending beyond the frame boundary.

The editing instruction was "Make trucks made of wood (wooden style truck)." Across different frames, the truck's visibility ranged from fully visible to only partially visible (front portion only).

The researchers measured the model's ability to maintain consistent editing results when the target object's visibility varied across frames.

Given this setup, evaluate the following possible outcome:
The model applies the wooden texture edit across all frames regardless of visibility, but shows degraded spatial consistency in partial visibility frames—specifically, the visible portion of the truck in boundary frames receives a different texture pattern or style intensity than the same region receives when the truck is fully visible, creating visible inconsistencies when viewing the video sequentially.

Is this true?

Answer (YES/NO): NO